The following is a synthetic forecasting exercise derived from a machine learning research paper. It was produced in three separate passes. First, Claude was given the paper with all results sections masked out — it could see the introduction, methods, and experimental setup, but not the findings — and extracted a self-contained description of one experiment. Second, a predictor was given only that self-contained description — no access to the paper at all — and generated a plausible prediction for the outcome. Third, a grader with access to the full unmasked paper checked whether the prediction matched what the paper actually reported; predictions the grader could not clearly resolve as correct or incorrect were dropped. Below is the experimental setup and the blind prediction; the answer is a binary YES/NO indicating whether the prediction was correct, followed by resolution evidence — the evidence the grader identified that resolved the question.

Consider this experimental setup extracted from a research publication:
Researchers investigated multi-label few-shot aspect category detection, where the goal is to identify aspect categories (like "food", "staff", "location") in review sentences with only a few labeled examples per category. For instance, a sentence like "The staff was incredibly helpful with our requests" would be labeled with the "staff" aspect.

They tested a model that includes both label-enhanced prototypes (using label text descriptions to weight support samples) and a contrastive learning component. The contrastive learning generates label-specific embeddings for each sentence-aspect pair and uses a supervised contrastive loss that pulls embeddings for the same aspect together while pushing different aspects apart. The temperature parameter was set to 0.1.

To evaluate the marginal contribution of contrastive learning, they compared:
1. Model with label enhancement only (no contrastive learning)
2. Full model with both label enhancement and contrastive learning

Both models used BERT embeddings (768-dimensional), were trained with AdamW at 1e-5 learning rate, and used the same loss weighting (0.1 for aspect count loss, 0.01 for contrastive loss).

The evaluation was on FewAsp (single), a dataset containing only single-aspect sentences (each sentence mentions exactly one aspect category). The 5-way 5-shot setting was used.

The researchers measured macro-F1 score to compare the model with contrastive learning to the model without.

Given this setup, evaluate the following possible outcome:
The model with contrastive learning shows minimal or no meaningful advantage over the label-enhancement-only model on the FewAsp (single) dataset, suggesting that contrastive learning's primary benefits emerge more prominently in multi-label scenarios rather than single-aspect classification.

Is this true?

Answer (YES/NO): NO